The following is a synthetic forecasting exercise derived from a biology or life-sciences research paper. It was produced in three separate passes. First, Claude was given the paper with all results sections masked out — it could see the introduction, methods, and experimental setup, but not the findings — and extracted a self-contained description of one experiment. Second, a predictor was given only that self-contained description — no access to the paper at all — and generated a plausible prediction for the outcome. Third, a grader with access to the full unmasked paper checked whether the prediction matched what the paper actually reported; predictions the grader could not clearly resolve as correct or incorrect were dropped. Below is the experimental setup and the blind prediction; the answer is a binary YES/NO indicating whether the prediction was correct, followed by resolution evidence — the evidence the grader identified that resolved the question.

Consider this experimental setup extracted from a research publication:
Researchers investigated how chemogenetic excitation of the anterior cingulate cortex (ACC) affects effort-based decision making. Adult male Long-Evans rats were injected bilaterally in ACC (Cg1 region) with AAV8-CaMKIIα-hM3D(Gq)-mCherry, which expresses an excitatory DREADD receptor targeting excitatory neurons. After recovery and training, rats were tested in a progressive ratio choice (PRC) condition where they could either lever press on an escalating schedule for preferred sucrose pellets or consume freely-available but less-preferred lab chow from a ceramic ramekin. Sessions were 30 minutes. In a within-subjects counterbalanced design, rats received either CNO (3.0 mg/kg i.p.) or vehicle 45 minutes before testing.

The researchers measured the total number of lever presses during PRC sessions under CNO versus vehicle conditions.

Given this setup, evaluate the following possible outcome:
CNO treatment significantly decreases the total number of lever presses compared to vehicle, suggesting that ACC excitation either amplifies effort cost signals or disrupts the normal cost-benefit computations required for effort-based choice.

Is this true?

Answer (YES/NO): YES